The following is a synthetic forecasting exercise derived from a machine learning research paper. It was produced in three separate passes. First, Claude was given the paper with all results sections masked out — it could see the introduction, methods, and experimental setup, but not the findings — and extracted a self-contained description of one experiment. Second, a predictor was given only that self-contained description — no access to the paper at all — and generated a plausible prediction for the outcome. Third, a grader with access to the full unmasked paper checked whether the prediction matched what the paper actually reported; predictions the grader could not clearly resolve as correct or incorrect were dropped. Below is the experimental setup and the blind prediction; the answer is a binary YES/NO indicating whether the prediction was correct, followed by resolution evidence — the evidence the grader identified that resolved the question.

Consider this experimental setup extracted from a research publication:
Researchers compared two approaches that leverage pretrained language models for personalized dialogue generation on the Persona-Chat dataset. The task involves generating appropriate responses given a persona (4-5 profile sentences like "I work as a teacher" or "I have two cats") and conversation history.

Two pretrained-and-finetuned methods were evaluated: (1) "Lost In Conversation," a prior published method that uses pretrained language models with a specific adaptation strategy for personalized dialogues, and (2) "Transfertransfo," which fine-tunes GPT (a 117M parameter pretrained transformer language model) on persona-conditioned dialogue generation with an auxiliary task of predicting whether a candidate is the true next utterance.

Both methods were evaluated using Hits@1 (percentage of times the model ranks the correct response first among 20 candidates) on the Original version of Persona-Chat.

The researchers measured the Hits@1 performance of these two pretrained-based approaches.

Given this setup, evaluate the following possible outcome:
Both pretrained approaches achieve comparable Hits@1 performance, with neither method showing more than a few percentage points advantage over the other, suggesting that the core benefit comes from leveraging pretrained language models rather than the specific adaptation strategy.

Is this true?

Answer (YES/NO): NO